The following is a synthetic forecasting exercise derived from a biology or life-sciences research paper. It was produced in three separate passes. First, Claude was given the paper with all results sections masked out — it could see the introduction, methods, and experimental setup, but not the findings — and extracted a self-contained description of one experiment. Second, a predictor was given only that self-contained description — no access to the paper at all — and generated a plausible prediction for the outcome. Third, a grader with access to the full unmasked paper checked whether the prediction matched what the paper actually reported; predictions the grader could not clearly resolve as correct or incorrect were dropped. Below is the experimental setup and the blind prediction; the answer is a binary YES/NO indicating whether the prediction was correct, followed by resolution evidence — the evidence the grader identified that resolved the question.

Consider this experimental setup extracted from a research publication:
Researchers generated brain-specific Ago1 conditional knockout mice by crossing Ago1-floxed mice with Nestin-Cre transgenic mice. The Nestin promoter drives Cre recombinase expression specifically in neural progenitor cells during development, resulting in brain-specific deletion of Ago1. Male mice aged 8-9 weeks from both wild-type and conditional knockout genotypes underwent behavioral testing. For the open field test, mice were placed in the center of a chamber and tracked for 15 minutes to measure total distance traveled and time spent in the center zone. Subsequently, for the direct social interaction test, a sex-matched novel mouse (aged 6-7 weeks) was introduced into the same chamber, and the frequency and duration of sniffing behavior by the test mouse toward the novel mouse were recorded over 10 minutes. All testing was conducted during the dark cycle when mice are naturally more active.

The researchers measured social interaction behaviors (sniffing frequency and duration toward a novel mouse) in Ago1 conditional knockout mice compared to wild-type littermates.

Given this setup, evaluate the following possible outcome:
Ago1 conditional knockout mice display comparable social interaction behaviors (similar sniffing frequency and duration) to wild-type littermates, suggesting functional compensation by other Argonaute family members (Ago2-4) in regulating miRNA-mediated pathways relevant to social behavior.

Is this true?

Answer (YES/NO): NO